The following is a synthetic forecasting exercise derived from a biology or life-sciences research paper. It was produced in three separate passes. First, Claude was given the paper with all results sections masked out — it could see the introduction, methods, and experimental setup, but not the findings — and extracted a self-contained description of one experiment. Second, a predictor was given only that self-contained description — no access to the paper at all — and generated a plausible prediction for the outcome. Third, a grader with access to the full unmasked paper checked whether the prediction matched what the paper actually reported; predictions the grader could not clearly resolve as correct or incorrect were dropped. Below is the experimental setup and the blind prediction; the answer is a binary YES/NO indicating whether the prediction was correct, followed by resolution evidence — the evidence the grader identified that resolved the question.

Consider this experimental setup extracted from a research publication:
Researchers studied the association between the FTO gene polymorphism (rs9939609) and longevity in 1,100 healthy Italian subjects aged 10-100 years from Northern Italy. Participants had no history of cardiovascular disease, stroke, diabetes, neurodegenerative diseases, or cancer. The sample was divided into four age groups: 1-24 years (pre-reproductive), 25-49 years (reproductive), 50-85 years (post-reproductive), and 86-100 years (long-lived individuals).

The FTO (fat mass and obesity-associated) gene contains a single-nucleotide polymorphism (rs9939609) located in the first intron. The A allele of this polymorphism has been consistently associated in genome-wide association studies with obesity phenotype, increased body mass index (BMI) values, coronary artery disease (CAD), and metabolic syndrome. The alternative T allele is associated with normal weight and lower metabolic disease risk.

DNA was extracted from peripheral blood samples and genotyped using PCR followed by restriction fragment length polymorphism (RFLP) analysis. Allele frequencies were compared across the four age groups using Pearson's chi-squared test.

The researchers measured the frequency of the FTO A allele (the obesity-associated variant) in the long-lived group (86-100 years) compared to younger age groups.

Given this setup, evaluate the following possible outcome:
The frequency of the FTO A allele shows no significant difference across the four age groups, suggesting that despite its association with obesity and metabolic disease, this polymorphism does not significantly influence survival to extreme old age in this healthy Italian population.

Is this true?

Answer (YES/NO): NO